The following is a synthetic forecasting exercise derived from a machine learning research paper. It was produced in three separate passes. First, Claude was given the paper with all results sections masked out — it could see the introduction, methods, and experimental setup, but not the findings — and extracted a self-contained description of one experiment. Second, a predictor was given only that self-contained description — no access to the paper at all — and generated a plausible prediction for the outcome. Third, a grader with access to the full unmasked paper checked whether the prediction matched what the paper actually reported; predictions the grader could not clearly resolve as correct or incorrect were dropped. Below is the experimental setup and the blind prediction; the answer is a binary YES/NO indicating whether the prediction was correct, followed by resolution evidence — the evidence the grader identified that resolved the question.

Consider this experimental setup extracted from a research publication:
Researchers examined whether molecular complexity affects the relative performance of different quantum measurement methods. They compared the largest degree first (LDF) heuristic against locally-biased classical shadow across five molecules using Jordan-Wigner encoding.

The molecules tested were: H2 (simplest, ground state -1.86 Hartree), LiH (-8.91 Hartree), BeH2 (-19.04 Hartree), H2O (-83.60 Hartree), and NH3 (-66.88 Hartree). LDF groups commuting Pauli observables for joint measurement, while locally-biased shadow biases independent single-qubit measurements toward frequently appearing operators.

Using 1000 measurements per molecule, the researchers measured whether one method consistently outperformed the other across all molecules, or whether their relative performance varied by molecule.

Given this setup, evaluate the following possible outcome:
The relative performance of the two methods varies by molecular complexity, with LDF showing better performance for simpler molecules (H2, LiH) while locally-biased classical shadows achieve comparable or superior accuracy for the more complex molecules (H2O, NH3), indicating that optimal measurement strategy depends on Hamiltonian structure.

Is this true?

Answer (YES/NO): NO